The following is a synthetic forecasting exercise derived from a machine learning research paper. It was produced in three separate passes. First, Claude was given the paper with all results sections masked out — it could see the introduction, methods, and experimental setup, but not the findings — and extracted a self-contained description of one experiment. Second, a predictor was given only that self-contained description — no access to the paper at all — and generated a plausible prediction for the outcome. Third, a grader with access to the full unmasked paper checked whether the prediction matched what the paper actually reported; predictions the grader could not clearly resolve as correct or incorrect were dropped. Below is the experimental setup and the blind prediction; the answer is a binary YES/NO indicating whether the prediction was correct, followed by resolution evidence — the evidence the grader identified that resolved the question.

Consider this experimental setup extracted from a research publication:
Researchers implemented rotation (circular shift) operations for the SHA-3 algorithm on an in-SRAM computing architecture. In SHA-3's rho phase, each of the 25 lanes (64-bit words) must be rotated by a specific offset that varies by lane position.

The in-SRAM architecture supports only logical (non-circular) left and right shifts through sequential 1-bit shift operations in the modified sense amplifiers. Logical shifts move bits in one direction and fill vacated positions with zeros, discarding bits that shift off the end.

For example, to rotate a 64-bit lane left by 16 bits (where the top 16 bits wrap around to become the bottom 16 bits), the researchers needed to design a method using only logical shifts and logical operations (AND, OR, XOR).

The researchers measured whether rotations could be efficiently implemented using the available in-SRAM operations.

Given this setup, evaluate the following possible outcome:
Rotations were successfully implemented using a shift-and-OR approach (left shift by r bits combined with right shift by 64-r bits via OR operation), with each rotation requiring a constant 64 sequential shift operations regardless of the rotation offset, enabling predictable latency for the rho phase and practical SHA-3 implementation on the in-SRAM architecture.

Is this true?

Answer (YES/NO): NO